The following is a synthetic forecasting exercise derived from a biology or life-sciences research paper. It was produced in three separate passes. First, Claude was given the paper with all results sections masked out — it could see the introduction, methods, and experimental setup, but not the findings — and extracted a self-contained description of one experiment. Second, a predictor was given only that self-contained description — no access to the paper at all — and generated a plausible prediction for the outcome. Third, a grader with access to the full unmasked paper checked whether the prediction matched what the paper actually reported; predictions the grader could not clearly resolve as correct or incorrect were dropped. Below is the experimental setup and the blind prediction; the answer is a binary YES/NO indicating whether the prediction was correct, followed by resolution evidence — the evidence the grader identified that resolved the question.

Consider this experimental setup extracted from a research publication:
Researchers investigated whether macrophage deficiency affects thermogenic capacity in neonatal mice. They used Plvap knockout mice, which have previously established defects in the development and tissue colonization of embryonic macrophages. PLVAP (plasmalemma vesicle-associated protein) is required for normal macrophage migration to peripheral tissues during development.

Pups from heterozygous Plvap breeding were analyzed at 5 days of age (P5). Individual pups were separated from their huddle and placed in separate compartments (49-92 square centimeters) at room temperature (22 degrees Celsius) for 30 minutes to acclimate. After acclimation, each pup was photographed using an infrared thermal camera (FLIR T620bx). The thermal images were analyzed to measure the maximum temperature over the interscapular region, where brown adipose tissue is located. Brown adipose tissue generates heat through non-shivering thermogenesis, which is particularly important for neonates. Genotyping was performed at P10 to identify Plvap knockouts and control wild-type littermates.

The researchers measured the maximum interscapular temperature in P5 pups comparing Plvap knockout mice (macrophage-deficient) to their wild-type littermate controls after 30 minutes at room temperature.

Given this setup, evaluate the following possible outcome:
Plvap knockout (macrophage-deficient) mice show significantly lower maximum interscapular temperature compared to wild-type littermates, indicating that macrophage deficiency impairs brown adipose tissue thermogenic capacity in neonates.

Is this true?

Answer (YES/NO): YES